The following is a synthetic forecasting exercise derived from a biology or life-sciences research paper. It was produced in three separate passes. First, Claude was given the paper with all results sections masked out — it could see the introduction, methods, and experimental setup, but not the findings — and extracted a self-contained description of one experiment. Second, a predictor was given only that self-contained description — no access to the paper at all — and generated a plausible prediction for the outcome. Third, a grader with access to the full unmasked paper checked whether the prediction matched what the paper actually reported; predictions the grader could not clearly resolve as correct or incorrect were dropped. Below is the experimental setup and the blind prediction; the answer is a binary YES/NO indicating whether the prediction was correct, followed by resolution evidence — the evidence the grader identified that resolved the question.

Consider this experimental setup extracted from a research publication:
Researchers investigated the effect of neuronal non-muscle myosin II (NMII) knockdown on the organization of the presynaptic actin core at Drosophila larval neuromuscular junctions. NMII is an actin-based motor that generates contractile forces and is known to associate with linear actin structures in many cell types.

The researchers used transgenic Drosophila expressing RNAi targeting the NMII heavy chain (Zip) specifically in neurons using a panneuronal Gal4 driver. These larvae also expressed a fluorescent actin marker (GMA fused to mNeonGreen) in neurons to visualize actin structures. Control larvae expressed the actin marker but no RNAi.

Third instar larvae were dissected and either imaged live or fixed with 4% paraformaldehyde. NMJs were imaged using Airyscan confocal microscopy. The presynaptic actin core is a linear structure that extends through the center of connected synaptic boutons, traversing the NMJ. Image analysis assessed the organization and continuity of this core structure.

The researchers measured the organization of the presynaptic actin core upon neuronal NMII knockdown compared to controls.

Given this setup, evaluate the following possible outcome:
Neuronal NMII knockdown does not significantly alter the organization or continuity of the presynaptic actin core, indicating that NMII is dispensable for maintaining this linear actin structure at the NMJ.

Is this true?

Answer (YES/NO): NO